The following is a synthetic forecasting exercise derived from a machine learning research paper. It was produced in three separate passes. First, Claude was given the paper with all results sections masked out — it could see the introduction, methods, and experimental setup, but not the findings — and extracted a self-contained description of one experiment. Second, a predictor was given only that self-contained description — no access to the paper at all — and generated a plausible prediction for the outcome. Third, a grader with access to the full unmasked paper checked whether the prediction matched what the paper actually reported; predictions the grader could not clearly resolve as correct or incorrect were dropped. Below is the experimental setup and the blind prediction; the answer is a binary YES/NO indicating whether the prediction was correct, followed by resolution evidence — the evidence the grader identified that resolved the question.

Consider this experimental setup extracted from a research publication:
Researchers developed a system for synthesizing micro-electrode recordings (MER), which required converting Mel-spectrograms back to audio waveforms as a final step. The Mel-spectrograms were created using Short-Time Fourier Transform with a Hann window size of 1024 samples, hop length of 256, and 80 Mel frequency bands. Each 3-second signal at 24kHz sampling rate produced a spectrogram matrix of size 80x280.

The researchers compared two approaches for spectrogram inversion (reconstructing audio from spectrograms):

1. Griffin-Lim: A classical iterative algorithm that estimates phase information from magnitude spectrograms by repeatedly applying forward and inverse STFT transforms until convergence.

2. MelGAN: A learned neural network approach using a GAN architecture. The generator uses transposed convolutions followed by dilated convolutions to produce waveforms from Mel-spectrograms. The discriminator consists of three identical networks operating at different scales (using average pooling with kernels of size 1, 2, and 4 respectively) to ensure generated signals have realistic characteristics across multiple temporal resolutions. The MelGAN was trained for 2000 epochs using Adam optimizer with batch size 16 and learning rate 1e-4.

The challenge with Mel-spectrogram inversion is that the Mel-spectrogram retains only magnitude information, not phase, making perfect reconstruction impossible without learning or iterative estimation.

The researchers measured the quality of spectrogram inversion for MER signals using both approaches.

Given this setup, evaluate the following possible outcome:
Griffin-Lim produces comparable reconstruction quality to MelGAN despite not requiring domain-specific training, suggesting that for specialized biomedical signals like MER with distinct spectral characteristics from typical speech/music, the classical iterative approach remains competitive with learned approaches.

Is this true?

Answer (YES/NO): NO